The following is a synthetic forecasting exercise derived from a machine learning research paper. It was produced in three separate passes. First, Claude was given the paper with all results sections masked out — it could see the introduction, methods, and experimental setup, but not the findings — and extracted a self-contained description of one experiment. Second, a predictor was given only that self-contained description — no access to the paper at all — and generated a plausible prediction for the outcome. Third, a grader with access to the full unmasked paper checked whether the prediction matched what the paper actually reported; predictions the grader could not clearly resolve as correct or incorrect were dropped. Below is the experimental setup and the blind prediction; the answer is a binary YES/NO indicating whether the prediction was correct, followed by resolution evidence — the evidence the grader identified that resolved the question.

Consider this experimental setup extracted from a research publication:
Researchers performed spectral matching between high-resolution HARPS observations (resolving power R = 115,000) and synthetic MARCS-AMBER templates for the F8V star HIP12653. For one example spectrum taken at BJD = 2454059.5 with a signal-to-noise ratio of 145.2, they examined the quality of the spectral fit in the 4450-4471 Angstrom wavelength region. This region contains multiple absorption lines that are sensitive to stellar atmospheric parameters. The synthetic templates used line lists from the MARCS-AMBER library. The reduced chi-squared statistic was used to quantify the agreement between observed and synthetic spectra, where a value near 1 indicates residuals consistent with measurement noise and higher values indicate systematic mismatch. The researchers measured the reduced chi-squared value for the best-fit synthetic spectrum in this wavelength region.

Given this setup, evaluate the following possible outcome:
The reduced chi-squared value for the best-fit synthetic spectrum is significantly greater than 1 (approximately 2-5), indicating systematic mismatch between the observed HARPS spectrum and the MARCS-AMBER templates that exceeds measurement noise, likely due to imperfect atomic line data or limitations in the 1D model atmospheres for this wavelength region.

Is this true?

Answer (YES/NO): NO